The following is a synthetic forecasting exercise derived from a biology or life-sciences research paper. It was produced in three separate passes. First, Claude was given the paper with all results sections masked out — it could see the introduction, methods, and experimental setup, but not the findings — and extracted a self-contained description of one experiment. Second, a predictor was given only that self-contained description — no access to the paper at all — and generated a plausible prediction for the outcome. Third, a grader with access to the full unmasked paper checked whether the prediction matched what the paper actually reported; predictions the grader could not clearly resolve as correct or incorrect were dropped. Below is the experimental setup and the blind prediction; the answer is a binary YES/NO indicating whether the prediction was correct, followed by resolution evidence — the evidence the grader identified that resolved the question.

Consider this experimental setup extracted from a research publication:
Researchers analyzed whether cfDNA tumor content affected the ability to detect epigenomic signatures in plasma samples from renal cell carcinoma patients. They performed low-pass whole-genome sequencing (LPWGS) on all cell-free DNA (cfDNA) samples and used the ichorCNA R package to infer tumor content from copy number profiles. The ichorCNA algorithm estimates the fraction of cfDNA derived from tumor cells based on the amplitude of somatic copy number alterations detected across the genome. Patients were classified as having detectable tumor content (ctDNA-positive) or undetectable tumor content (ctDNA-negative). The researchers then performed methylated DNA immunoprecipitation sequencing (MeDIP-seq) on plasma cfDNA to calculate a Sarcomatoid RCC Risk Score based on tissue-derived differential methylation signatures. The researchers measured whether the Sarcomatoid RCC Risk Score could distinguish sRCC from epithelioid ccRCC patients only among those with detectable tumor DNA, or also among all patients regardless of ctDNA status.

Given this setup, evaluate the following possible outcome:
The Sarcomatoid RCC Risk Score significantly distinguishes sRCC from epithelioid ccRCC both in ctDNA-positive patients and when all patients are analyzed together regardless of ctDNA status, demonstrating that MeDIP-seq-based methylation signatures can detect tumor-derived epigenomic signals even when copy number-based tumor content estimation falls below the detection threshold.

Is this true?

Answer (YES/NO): YES